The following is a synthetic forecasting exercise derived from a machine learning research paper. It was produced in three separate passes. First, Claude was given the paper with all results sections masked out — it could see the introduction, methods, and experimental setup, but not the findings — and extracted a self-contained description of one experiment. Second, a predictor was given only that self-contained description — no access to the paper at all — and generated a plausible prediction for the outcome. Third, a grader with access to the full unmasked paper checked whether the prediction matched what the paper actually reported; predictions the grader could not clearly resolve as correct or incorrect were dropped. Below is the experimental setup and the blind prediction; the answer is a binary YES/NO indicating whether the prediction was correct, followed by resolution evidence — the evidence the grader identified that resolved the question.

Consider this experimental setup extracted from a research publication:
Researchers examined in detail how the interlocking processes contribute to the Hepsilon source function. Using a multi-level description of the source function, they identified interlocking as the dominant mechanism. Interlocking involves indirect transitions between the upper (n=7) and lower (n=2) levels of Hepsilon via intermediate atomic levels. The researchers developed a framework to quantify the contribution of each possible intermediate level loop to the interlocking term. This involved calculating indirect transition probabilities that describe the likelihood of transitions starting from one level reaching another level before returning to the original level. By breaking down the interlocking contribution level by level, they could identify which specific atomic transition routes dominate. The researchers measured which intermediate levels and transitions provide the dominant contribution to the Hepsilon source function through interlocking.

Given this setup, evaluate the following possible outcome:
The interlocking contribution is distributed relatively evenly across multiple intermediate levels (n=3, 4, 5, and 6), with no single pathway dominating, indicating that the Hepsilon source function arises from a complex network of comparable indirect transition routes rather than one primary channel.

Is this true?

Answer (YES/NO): NO